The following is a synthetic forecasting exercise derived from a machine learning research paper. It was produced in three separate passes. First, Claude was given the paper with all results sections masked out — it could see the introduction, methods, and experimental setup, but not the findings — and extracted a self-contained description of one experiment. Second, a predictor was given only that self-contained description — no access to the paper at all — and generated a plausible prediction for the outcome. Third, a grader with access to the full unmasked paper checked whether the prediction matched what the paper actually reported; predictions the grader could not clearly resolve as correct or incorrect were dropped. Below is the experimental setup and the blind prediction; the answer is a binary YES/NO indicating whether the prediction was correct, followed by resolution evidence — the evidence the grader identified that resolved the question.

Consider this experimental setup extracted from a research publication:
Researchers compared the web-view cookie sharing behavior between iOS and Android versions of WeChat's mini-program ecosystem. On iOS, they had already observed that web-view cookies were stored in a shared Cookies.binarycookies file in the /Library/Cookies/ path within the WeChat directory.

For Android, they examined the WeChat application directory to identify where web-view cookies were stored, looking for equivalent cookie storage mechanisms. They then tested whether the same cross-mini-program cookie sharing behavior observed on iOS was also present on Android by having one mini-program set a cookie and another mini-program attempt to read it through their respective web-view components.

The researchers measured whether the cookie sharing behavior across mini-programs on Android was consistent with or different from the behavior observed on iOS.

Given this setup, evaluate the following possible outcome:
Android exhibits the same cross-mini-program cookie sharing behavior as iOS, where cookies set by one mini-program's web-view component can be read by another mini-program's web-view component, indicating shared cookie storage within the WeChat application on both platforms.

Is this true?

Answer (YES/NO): YES